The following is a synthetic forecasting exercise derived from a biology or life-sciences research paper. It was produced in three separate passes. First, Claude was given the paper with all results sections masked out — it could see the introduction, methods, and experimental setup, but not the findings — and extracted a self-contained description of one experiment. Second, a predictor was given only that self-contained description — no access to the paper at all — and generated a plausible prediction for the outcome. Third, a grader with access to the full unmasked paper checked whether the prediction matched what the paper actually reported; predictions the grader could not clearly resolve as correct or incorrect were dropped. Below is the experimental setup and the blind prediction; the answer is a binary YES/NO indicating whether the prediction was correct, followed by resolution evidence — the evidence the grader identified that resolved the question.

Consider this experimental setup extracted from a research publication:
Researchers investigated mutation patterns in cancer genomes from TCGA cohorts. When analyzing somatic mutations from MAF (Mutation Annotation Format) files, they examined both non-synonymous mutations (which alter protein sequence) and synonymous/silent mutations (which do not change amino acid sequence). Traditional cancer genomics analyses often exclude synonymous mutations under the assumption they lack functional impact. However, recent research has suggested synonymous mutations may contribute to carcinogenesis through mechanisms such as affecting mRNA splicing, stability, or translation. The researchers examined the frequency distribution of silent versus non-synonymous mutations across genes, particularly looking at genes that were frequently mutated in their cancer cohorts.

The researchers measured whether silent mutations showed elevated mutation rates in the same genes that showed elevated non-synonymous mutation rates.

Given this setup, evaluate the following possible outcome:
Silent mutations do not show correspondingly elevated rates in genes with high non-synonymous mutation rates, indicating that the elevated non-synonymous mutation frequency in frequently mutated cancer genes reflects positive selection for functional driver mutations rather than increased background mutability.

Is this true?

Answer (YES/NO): NO